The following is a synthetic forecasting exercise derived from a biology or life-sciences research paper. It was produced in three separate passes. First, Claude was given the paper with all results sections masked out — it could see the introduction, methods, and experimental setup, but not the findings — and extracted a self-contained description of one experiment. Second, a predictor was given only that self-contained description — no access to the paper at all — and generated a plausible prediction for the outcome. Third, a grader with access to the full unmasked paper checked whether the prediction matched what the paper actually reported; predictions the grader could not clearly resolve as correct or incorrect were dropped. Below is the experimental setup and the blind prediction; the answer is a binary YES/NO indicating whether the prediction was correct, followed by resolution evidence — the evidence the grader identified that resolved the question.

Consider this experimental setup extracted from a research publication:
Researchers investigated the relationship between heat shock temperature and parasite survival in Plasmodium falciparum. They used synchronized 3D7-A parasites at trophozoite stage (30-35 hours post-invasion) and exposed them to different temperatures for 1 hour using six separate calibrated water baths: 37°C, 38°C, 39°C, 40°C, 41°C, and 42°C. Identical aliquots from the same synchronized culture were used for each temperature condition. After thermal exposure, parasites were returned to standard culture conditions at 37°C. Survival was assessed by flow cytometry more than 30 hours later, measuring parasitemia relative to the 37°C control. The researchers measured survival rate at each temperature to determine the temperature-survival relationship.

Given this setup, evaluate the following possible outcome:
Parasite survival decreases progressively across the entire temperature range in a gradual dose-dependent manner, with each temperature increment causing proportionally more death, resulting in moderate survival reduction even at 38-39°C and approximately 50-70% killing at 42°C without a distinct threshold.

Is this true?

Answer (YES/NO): NO